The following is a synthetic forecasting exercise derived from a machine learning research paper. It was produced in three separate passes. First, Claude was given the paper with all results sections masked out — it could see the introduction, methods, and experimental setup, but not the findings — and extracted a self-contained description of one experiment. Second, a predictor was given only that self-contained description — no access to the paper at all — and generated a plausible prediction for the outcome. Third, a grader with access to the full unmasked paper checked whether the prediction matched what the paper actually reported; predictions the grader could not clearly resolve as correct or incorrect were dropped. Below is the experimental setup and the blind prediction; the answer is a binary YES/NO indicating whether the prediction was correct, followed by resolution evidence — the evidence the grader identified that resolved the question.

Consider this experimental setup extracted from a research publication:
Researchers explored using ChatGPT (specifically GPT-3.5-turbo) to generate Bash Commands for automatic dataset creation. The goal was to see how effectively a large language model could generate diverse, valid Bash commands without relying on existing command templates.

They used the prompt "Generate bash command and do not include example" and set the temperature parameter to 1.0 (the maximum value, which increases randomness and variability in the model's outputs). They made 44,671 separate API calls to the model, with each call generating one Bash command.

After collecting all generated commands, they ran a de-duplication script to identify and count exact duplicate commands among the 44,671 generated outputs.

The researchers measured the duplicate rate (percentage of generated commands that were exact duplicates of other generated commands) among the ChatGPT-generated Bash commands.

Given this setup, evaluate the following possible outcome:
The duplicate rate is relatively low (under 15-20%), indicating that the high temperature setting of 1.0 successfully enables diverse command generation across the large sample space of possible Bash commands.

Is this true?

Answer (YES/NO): YES